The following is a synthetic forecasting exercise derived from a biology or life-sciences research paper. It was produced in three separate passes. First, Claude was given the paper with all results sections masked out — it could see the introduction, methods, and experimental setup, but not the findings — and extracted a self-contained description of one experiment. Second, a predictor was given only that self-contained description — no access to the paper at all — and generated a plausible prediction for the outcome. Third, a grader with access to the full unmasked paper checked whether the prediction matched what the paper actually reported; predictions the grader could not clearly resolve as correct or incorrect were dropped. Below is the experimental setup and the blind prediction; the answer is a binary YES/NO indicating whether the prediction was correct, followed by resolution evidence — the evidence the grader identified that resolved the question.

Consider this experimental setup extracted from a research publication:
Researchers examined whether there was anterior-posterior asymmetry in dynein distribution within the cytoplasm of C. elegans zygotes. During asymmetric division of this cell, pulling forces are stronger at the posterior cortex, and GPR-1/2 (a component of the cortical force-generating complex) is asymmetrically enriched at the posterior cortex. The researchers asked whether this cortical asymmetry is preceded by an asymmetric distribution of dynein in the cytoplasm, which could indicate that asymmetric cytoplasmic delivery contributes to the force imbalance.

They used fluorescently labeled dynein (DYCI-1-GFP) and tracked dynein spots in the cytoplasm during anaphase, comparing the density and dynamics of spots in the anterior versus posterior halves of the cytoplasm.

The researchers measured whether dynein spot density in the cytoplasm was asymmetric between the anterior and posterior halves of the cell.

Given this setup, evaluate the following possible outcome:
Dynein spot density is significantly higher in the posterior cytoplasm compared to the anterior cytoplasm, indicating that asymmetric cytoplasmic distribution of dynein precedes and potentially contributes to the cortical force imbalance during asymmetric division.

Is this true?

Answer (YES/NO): NO